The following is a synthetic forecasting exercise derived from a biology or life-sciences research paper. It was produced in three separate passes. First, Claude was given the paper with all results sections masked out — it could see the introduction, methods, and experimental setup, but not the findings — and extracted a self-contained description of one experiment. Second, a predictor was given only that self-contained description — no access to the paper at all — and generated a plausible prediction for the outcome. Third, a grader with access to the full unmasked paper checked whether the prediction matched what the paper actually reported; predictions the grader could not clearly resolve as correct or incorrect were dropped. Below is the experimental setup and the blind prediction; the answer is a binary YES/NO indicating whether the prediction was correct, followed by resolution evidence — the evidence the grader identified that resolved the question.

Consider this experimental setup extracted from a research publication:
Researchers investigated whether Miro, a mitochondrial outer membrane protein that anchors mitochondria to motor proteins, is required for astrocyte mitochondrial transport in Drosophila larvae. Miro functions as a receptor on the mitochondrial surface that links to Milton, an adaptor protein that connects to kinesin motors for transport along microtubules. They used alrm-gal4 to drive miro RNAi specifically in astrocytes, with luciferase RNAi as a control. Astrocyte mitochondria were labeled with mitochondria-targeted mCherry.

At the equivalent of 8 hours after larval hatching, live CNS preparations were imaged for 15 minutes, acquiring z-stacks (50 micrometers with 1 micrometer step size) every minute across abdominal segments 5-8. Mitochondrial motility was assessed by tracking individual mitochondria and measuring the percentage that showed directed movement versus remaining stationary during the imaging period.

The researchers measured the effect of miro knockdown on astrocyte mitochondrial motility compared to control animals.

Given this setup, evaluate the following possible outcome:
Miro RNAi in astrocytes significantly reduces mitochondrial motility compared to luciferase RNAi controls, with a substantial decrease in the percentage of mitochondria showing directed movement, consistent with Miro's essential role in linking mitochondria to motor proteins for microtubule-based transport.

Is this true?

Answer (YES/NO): YES